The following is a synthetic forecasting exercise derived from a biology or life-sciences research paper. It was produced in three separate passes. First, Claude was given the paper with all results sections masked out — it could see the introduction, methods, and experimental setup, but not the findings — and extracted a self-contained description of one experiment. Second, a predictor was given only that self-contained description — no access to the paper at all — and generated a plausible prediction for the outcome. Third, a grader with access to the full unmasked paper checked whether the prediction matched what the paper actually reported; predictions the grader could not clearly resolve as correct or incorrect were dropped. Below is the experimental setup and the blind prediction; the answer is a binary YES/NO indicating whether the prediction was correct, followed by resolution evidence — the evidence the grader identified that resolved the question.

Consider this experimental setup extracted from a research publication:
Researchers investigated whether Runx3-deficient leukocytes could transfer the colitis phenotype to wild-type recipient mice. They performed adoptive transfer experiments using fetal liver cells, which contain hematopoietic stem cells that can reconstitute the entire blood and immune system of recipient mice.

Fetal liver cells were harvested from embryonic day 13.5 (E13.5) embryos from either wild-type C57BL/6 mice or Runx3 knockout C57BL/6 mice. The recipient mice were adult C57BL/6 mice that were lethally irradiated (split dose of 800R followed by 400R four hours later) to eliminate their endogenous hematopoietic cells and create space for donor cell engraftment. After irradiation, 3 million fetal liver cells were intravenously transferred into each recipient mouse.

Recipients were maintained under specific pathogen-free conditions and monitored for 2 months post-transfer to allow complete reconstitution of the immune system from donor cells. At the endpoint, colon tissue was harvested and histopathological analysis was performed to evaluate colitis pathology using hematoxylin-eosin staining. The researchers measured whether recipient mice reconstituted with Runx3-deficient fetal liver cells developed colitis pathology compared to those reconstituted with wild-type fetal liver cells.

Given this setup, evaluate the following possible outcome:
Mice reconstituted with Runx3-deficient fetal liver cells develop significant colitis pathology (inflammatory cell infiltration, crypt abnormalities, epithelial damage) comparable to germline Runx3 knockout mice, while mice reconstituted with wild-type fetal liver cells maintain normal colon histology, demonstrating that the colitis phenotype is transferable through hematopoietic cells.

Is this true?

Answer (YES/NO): YES